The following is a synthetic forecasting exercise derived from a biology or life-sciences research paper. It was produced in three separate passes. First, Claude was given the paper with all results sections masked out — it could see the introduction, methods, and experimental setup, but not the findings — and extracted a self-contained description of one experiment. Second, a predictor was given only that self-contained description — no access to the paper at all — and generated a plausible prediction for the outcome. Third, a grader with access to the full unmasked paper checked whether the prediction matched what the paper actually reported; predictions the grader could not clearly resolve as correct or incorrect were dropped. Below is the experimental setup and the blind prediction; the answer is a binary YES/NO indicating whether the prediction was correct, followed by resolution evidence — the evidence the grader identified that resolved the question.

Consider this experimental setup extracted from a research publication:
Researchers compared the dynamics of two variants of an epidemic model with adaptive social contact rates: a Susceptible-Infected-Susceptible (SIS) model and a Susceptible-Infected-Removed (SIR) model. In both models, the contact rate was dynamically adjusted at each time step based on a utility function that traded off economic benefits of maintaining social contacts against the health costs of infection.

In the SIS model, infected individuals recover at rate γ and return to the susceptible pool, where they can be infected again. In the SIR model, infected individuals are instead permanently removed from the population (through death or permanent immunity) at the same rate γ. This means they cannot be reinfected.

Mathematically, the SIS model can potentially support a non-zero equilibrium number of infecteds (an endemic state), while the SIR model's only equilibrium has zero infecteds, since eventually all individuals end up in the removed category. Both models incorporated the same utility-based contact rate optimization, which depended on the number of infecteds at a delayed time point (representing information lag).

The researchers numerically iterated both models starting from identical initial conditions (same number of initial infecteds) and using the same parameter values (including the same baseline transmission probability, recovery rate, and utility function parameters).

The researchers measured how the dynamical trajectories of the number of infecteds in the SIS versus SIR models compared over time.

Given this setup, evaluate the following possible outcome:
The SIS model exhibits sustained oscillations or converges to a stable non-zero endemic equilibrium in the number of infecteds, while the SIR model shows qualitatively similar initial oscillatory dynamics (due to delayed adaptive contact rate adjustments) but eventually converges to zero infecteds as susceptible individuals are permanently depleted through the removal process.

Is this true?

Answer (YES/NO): YES